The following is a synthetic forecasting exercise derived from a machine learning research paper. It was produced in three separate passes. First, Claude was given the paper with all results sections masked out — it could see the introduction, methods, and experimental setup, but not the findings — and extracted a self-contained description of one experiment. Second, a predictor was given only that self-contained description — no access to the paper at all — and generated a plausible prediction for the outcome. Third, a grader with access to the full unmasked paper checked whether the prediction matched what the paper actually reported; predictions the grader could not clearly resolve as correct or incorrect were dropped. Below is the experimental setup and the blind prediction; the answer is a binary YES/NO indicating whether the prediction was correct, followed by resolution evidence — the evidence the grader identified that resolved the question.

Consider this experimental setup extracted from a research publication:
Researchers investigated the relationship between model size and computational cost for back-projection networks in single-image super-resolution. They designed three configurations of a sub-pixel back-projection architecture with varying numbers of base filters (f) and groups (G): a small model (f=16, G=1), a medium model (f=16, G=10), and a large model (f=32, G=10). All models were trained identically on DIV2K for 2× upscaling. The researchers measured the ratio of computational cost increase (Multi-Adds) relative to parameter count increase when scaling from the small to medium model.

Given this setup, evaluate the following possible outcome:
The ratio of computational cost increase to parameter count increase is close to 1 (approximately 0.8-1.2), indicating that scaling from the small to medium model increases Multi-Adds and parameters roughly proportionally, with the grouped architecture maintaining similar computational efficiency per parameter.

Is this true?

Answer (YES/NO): YES